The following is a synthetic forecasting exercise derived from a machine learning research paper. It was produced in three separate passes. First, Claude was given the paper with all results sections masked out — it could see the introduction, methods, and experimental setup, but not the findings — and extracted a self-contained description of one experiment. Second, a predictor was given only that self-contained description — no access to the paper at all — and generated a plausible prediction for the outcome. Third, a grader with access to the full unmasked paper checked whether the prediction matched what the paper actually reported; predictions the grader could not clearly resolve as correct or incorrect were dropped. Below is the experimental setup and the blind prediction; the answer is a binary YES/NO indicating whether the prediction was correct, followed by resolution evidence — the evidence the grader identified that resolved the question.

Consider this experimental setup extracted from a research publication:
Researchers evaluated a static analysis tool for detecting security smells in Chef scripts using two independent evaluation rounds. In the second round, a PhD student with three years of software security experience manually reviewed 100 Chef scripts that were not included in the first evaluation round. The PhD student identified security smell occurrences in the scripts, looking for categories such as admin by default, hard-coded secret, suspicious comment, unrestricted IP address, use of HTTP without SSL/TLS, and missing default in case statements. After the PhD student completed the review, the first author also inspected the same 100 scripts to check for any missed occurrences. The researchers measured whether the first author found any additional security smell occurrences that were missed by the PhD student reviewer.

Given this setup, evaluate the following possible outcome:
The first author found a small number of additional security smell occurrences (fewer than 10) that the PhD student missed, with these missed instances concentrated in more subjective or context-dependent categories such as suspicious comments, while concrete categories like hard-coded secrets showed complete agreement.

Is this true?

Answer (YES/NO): NO